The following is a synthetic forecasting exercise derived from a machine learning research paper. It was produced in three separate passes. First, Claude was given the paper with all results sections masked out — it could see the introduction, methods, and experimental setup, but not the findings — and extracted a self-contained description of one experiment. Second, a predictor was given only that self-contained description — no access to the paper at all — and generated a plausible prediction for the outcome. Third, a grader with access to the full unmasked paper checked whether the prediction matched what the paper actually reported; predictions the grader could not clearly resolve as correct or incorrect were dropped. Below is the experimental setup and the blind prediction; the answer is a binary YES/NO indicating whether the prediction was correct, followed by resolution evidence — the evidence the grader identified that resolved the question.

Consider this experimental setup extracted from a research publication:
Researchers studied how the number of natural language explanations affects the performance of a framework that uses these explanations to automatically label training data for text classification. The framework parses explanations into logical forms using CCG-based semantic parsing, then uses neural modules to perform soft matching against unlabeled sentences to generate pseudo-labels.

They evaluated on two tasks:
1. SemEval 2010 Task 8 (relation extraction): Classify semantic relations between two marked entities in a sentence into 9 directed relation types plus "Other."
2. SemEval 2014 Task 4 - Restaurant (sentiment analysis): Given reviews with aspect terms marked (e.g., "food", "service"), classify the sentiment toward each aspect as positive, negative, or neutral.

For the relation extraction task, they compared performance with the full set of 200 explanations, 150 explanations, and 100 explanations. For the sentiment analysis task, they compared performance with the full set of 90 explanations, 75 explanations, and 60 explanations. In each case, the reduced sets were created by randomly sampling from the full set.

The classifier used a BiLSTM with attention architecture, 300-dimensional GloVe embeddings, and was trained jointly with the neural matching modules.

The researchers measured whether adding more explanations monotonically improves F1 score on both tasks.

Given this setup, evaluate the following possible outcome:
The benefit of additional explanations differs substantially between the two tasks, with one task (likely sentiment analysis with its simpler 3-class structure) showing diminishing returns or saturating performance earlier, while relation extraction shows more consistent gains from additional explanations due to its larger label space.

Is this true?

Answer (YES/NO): NO